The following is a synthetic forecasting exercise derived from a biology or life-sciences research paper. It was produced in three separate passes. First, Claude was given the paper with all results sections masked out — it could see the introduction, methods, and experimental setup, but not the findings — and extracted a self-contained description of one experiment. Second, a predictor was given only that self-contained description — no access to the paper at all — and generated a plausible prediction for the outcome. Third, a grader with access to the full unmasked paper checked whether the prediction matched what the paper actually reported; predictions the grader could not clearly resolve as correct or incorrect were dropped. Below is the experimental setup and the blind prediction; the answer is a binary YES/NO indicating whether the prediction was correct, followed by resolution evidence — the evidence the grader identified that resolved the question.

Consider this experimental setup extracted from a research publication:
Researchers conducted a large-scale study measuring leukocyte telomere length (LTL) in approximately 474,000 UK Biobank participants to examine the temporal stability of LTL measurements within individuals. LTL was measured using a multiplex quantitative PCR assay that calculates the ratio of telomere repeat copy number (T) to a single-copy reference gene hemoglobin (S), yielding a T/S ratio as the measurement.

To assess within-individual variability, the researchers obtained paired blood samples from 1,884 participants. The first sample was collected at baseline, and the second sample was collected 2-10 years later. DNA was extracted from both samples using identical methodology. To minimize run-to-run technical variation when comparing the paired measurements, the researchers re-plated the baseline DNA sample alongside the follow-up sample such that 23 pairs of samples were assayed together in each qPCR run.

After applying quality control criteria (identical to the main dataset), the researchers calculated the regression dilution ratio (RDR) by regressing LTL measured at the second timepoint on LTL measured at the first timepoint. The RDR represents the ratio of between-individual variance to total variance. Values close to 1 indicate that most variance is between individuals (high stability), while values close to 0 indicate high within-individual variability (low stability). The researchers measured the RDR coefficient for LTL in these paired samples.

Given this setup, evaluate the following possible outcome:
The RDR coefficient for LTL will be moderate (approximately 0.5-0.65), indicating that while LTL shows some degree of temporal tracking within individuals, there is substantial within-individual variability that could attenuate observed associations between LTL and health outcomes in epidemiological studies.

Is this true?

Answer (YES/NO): YES